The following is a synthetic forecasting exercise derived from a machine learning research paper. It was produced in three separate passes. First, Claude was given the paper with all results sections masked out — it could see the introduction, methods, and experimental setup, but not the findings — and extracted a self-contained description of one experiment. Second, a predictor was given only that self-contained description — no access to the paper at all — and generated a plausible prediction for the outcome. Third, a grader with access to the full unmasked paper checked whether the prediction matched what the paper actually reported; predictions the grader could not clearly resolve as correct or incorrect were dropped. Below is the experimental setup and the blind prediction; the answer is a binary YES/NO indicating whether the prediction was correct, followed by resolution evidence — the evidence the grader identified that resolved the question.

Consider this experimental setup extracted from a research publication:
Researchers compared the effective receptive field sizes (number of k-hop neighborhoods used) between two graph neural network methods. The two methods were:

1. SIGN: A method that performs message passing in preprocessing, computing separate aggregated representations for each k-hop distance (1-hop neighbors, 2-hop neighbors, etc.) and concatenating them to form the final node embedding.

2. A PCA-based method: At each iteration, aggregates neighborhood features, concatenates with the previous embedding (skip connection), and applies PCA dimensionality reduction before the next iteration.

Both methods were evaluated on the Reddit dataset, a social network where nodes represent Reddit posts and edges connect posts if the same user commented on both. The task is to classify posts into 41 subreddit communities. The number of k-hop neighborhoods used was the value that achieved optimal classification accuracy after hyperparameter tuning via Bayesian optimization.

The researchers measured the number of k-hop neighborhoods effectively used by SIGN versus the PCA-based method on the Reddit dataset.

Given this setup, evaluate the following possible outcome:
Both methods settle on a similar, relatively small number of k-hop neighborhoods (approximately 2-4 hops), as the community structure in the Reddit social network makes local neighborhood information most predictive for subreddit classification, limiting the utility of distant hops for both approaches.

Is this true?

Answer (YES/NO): NO